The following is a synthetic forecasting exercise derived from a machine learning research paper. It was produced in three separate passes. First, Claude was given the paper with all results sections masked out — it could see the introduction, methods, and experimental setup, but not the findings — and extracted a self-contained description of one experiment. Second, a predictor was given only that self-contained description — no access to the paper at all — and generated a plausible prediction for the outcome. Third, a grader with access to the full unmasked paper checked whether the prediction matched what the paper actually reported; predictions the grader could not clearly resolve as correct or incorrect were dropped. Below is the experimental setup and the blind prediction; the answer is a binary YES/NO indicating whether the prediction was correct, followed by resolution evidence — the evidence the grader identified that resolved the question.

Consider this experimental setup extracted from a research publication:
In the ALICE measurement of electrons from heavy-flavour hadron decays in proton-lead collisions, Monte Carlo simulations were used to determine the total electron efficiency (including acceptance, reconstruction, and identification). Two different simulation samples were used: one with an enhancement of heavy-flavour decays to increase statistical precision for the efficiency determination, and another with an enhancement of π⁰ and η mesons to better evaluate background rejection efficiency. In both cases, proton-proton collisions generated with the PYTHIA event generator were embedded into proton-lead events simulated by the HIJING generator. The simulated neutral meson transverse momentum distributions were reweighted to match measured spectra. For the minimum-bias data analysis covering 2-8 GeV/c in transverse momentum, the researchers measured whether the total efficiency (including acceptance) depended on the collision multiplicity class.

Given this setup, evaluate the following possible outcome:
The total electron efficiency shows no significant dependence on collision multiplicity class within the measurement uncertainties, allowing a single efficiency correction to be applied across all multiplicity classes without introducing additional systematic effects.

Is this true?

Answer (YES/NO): YES